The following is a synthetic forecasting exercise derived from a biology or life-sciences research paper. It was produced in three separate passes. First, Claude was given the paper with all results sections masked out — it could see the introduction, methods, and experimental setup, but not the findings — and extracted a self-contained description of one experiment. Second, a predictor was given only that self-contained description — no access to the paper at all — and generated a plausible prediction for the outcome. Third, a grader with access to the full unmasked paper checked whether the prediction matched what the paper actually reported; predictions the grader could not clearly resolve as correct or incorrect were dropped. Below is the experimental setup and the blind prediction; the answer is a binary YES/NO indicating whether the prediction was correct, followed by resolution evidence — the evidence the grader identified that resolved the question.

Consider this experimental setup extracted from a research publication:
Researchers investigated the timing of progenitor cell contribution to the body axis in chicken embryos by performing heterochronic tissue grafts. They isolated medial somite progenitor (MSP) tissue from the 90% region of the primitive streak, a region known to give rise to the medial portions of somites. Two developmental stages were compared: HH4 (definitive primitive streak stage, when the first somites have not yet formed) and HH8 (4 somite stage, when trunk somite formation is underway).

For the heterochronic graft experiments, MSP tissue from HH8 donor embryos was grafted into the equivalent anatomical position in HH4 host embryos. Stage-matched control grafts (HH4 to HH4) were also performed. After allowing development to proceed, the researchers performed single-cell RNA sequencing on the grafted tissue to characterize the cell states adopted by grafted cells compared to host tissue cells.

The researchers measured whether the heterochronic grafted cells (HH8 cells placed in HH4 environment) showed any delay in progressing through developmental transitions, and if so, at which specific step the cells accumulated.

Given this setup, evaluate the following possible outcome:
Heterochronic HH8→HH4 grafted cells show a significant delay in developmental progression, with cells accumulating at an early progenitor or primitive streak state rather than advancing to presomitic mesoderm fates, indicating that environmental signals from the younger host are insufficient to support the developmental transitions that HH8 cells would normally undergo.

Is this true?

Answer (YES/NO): NO